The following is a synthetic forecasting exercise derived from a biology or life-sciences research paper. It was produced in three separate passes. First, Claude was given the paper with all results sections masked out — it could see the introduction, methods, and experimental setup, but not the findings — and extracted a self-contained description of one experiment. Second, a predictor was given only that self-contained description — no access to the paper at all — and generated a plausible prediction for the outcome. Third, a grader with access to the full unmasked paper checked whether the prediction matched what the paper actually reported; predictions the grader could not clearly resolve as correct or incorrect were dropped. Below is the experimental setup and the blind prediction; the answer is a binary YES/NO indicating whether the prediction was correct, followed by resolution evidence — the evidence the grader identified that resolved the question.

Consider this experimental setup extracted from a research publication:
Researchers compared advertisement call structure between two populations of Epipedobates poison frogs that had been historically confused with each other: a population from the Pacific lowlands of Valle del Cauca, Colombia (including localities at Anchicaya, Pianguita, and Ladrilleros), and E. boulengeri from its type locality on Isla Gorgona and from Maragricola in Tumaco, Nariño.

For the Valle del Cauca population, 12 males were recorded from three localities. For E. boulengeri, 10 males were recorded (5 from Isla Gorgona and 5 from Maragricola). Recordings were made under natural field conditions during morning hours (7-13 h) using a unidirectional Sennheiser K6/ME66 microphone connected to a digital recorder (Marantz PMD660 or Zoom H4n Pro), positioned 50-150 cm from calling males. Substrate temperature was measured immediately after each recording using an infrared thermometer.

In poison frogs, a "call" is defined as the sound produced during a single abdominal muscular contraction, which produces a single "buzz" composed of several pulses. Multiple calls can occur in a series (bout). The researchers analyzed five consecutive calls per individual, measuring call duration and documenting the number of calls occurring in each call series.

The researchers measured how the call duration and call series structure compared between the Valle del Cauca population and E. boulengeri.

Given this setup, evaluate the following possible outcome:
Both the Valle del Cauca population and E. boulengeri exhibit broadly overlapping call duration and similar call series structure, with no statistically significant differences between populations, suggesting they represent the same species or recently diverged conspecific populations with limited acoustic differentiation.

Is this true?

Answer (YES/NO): NO